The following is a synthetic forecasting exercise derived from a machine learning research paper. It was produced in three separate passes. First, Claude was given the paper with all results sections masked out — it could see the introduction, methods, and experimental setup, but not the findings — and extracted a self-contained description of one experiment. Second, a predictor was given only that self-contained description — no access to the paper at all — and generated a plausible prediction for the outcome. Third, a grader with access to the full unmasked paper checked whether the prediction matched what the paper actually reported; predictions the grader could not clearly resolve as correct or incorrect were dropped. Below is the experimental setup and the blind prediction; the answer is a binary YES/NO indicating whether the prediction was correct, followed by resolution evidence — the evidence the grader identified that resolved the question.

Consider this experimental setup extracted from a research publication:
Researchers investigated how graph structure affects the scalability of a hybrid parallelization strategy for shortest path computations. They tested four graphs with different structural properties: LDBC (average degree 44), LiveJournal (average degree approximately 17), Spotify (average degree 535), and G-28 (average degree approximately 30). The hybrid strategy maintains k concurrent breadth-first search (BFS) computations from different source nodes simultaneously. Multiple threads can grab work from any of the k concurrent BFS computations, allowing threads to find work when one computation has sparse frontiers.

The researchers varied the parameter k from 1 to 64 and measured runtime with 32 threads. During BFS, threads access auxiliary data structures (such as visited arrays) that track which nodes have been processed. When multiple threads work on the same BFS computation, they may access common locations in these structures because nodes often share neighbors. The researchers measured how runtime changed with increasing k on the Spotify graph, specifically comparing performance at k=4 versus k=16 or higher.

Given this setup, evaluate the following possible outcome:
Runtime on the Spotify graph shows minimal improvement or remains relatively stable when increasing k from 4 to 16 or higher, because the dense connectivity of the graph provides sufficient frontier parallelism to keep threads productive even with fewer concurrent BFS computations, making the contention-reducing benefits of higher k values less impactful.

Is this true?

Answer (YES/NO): NO